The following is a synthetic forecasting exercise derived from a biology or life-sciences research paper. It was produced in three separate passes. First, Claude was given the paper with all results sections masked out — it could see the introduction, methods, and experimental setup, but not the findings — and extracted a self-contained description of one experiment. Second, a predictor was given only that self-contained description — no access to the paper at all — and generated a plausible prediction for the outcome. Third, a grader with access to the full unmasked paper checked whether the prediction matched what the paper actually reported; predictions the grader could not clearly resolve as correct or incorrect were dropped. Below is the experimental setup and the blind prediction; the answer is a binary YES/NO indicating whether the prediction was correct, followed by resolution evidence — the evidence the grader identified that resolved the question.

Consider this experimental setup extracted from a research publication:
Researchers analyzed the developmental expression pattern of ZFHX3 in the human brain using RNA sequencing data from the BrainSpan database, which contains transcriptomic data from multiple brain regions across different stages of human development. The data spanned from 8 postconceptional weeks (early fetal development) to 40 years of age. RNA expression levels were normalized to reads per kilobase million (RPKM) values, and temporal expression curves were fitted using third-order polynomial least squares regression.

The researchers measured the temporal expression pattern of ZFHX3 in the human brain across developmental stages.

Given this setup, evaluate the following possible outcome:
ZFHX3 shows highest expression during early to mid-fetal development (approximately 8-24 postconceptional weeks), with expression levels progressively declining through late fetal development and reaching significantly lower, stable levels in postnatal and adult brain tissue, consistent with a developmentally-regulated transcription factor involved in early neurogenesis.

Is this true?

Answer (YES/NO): NO